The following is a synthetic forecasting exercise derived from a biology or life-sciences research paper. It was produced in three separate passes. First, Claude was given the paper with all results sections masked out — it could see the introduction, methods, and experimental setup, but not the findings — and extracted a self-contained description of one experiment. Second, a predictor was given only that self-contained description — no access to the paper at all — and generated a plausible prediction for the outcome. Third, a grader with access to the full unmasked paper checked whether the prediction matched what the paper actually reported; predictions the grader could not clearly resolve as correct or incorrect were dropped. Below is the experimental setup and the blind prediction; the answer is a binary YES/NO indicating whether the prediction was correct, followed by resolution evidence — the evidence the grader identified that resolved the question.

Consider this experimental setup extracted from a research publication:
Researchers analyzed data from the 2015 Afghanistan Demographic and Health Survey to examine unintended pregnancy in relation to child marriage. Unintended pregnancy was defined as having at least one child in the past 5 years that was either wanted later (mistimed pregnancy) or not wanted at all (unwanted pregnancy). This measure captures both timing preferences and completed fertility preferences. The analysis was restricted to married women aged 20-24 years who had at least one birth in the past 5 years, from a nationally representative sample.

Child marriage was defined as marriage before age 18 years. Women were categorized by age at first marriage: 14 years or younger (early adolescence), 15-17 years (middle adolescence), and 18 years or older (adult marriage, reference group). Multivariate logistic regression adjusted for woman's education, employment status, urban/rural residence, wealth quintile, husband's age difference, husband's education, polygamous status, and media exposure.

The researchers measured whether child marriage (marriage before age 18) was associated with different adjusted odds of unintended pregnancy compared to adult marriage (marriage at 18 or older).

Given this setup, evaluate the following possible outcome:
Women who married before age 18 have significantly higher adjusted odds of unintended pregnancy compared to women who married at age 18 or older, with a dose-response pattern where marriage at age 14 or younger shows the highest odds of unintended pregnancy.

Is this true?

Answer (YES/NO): YES